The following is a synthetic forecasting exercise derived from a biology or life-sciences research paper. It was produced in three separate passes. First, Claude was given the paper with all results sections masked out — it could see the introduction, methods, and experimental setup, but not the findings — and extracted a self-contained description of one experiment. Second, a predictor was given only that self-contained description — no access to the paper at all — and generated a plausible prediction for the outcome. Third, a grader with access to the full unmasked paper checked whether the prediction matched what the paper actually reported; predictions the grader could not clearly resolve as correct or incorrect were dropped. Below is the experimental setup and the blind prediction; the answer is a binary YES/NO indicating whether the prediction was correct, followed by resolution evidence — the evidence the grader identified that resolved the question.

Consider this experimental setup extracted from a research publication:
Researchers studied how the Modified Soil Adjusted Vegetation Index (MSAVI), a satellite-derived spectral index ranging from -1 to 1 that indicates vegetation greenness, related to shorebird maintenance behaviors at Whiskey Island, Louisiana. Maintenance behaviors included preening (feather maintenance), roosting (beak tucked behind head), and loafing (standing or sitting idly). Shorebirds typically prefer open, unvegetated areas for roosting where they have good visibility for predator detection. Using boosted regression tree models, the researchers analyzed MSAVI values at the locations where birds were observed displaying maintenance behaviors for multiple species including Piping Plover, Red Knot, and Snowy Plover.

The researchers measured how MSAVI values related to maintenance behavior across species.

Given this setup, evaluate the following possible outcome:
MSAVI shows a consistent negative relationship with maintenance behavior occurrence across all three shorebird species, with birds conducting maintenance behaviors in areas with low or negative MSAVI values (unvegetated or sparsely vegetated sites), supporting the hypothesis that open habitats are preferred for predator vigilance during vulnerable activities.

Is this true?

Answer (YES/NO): NO